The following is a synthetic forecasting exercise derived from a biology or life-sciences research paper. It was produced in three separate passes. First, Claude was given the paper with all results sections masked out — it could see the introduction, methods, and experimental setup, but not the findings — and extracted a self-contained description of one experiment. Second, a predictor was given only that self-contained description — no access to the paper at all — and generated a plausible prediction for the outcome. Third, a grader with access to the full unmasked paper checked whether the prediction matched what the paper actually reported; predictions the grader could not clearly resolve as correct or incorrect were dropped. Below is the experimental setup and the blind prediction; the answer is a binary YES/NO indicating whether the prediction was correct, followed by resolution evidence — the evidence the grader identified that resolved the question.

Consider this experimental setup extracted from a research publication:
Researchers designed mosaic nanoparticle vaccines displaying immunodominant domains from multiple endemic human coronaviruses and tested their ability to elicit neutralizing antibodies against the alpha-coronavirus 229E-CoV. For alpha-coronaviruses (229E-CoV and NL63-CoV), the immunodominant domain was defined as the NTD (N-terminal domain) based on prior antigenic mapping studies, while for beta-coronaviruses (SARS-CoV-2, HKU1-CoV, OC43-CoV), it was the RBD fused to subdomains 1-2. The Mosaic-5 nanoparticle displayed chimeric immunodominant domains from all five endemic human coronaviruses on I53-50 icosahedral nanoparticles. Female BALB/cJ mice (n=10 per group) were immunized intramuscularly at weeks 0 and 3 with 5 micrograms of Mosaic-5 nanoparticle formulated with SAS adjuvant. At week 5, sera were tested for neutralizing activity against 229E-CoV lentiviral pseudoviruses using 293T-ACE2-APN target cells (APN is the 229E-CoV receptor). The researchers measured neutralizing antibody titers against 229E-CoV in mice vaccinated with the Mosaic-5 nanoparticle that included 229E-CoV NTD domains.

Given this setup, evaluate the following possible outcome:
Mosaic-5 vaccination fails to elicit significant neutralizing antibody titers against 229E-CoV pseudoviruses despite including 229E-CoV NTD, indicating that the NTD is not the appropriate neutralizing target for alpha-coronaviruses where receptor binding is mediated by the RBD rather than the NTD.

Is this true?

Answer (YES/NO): YES